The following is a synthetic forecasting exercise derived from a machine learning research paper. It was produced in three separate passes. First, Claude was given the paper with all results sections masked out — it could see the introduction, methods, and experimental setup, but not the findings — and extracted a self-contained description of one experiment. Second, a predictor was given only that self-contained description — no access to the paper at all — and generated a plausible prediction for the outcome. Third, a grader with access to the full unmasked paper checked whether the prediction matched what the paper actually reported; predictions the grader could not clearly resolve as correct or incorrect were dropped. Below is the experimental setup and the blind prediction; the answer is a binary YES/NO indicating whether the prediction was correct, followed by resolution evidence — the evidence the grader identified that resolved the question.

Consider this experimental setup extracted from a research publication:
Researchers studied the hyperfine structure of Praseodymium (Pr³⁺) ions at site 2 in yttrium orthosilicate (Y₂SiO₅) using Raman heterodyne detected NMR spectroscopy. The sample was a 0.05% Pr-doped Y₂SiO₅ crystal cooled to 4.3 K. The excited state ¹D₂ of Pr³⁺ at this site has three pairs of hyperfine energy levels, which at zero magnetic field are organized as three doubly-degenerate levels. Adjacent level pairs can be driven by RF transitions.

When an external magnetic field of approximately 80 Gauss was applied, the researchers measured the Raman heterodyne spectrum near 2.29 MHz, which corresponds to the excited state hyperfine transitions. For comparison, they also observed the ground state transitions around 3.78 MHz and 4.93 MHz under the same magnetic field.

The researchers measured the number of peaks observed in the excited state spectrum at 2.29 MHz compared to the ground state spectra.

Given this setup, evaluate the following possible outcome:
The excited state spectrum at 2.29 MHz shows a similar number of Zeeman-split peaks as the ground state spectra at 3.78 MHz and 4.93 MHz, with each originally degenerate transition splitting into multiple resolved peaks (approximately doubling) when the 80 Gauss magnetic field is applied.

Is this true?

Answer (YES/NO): NO